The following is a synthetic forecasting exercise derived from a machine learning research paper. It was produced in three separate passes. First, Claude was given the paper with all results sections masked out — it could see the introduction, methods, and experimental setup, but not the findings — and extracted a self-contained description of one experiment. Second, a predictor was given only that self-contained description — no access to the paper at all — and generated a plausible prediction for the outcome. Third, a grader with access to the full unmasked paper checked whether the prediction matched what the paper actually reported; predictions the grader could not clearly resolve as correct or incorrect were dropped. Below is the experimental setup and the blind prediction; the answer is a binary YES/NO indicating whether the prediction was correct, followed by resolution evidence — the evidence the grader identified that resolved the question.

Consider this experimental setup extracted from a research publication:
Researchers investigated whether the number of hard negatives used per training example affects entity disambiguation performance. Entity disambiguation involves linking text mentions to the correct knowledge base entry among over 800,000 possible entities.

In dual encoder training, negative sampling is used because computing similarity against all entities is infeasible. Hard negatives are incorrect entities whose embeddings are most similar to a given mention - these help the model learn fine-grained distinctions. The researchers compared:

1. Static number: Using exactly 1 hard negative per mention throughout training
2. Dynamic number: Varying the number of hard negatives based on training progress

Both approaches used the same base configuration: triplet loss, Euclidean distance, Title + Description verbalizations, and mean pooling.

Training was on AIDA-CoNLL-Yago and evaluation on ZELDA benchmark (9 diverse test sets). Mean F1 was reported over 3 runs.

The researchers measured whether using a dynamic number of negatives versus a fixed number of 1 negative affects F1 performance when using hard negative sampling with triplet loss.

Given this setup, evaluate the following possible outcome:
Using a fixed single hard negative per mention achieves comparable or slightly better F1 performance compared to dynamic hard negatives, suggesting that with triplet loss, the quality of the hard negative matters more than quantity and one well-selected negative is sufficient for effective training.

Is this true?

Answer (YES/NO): YES